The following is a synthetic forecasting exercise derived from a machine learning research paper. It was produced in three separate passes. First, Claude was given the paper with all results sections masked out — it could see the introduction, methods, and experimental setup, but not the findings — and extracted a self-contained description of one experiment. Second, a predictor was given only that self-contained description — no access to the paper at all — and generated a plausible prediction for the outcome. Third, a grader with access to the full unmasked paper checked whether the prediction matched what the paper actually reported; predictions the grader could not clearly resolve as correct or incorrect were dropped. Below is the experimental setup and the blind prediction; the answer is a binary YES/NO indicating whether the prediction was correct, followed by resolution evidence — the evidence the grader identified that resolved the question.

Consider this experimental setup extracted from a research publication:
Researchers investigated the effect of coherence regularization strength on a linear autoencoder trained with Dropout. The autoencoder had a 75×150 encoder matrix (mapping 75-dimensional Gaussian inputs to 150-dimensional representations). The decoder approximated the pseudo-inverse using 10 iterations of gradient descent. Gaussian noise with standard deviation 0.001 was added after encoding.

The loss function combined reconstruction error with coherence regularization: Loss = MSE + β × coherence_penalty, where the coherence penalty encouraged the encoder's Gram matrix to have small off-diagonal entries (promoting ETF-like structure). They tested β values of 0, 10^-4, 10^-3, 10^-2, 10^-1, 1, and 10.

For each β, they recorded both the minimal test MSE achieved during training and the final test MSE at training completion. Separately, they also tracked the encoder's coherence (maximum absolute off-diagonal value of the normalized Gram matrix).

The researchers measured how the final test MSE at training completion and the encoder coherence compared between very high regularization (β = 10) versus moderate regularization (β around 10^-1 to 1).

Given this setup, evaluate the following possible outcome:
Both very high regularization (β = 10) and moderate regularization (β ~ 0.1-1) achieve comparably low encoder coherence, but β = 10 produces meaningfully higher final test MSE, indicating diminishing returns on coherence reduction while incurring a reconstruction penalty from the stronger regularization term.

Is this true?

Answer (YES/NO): YES